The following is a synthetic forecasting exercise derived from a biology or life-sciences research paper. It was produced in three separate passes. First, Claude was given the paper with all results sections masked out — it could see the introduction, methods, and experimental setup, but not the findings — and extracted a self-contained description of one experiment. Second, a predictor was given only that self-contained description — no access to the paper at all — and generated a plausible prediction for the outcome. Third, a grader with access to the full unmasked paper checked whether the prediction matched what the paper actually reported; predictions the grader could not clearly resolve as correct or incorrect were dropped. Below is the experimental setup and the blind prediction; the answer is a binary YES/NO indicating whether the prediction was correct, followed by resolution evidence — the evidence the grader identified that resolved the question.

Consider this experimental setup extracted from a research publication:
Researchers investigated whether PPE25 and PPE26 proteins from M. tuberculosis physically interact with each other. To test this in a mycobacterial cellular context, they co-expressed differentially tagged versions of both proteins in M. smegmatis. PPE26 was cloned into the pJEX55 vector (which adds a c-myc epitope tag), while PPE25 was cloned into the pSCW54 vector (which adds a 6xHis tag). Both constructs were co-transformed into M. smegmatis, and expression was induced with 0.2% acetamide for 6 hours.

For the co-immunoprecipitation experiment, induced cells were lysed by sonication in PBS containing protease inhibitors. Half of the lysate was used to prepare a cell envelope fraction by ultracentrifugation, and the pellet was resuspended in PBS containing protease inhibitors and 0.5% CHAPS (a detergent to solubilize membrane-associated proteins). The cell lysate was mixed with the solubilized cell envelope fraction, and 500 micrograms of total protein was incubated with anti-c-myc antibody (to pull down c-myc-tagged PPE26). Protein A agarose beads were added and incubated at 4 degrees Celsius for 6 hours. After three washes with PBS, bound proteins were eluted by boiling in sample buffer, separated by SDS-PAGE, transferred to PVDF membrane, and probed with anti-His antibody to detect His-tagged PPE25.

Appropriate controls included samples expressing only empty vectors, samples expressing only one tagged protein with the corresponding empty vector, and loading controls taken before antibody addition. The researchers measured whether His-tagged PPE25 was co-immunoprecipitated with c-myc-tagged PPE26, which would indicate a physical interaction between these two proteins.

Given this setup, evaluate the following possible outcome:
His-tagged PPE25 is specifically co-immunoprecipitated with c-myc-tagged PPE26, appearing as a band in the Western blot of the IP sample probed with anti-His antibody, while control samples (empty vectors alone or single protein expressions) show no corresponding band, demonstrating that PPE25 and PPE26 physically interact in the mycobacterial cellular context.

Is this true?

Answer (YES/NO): YES